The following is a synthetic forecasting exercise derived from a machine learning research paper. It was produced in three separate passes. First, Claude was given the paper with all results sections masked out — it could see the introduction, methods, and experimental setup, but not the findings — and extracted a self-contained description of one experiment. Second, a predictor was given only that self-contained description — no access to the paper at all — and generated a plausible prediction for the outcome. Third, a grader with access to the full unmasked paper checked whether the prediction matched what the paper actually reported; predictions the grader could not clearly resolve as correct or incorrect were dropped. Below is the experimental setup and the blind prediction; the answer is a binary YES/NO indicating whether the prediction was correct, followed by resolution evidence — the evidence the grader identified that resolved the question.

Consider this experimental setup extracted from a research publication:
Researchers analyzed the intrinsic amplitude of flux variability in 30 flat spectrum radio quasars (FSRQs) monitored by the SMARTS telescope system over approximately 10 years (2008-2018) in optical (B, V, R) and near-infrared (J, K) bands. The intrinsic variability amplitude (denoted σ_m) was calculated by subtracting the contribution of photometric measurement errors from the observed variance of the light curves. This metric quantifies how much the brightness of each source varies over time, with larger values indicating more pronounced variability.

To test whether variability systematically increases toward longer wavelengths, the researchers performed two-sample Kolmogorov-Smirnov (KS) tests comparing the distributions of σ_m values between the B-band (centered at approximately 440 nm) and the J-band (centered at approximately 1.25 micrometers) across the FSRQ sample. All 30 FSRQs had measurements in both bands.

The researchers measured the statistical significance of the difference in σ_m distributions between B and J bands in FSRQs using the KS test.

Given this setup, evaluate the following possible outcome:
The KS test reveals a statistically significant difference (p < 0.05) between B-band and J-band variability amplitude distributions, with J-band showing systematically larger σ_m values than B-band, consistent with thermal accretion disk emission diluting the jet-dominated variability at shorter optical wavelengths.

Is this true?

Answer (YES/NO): YES